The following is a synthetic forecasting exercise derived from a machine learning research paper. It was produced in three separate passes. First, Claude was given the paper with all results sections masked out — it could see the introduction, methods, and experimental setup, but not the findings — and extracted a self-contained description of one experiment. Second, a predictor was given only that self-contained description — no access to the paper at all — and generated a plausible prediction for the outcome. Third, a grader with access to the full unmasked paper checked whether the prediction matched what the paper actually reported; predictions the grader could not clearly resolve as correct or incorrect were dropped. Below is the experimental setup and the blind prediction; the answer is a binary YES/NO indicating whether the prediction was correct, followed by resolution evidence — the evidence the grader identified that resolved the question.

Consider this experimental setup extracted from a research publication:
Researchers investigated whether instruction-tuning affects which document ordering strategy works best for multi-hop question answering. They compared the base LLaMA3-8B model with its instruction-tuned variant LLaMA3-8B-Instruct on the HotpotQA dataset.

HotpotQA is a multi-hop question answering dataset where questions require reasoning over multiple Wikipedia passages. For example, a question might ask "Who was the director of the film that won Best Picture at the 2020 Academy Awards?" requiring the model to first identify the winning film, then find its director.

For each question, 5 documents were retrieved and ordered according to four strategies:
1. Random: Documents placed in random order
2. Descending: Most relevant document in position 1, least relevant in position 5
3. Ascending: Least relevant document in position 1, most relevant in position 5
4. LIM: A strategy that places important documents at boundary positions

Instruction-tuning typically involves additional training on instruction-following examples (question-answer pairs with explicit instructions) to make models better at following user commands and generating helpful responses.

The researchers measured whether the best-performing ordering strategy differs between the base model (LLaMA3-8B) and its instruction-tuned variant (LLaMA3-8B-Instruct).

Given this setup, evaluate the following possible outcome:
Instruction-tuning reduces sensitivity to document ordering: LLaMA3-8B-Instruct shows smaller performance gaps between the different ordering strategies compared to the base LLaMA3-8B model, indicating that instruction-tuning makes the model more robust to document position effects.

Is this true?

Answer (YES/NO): YES